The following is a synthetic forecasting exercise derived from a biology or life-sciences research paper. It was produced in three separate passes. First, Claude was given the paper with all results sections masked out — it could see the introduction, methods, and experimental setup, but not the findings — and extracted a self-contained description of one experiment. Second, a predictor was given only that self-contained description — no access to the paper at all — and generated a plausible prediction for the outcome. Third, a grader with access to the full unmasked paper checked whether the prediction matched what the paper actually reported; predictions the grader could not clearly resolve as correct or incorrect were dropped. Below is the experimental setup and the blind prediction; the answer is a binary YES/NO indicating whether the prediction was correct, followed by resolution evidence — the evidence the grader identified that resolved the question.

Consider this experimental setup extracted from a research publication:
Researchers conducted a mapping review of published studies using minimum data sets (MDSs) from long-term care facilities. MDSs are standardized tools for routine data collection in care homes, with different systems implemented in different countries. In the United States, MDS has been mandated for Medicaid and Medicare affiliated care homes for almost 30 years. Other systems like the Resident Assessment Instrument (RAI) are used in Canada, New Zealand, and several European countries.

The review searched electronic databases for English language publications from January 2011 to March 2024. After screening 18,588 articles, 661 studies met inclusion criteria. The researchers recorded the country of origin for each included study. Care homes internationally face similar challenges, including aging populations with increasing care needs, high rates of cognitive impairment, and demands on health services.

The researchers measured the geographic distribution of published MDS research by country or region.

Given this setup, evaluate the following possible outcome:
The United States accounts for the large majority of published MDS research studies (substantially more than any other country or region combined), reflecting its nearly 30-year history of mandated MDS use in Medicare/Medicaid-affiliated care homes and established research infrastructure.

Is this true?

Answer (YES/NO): YES